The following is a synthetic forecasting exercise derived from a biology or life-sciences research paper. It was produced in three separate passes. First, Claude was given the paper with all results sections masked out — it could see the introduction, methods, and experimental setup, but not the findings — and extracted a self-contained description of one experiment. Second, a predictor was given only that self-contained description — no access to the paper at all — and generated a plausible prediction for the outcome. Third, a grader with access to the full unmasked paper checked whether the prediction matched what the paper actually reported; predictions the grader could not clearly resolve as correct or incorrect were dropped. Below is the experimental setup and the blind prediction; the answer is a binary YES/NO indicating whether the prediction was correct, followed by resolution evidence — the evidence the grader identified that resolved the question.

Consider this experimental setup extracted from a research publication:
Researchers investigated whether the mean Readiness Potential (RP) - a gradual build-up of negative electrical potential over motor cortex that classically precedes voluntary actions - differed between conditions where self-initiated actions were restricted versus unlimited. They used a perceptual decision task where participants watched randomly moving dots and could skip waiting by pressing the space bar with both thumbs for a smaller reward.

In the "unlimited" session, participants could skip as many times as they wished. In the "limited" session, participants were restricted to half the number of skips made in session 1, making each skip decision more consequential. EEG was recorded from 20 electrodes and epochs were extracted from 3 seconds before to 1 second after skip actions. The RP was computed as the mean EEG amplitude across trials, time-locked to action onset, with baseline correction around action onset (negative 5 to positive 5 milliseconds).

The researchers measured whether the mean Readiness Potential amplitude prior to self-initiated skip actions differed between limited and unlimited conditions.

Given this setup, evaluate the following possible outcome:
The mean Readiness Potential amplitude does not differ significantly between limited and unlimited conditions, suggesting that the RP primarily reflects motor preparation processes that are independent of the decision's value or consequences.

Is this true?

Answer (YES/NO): YES